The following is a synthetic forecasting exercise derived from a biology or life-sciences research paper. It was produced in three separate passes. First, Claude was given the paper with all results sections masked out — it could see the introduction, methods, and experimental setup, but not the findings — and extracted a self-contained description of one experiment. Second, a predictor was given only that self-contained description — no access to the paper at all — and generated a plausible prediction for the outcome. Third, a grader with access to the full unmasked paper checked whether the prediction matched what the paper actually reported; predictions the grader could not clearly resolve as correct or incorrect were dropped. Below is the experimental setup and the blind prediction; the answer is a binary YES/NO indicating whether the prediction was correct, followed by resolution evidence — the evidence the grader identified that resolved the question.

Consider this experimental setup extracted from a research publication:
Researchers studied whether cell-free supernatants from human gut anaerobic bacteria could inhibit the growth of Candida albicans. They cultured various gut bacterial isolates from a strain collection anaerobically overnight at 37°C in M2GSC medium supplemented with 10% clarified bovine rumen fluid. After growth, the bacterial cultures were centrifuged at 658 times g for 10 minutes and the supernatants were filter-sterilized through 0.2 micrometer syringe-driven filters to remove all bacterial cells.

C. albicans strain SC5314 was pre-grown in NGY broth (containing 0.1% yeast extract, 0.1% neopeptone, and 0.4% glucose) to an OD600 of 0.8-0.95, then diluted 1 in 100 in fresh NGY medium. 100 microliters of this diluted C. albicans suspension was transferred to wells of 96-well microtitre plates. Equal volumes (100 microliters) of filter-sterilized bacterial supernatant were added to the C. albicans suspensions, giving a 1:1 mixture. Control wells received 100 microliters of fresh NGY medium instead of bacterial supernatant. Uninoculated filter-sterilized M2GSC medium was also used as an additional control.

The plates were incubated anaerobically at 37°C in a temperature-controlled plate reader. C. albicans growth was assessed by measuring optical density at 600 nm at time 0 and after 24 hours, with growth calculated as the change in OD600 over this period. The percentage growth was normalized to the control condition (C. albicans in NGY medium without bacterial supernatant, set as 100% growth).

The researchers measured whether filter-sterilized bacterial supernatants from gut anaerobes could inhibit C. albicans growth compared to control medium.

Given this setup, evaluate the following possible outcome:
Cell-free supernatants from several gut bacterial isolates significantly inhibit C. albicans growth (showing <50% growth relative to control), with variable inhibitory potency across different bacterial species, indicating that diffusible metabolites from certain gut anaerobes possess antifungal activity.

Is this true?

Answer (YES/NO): YES